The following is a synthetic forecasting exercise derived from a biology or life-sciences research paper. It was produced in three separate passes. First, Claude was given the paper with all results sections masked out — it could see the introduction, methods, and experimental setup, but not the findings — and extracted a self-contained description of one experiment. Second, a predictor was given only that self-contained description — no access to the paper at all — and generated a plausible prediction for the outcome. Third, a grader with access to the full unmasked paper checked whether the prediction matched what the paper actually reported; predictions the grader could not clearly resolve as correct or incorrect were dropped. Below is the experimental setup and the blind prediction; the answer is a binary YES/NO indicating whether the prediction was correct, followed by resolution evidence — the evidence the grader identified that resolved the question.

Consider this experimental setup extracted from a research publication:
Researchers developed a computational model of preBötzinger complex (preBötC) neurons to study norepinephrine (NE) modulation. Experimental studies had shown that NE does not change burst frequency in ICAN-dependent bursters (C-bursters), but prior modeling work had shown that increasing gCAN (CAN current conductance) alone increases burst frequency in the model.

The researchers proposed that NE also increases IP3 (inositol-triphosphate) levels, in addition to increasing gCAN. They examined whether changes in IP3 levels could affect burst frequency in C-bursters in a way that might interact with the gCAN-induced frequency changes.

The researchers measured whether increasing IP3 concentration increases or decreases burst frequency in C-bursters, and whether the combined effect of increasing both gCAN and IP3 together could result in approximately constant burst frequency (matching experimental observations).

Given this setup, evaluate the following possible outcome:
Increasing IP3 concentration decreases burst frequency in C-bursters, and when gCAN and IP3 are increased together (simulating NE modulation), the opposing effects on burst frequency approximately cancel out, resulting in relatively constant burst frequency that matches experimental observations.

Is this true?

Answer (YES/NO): NO